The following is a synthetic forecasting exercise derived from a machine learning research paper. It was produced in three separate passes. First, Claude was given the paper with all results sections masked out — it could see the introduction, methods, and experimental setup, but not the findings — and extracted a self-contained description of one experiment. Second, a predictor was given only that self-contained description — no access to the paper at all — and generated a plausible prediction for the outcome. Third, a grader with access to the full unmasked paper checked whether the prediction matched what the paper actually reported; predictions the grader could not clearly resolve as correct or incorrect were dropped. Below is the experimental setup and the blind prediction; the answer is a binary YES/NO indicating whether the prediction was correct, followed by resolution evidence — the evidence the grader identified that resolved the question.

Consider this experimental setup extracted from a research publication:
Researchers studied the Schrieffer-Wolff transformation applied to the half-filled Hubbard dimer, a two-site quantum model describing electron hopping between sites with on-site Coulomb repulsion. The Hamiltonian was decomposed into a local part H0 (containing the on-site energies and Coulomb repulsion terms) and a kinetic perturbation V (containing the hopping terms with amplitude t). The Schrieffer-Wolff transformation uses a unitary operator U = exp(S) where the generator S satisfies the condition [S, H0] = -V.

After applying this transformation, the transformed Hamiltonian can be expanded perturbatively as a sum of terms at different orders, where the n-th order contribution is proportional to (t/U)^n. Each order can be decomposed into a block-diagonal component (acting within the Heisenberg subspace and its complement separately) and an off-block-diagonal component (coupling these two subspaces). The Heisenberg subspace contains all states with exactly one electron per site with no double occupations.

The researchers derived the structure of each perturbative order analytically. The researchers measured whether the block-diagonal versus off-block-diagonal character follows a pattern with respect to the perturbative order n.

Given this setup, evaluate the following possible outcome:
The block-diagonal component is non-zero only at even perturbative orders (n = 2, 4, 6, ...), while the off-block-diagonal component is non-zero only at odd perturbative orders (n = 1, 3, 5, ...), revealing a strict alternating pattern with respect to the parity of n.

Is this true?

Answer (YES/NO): NO